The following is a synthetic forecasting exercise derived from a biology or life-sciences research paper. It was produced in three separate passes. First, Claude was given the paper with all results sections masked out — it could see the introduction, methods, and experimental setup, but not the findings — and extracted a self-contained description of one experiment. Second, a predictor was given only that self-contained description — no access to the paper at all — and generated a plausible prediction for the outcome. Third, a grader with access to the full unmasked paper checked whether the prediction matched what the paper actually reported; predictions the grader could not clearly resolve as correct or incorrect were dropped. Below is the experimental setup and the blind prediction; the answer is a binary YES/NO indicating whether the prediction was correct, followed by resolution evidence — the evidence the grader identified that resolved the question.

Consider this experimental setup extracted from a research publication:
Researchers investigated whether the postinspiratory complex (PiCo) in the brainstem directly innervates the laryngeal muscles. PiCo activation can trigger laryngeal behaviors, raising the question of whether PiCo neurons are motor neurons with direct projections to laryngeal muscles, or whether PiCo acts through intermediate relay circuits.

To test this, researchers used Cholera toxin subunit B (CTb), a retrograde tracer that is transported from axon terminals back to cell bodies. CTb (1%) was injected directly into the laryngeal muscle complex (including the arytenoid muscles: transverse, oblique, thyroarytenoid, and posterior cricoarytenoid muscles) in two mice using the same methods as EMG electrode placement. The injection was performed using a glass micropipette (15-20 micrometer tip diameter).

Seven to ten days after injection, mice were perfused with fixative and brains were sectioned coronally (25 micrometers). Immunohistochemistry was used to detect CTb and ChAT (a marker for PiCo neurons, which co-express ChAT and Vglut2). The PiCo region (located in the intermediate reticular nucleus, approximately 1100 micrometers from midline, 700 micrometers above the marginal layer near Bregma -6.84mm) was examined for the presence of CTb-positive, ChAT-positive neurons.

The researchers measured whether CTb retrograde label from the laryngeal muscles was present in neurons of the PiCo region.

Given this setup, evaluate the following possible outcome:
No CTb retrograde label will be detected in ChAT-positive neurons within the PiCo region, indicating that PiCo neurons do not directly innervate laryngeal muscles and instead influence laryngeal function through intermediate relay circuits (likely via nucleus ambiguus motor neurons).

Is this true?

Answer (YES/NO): YES